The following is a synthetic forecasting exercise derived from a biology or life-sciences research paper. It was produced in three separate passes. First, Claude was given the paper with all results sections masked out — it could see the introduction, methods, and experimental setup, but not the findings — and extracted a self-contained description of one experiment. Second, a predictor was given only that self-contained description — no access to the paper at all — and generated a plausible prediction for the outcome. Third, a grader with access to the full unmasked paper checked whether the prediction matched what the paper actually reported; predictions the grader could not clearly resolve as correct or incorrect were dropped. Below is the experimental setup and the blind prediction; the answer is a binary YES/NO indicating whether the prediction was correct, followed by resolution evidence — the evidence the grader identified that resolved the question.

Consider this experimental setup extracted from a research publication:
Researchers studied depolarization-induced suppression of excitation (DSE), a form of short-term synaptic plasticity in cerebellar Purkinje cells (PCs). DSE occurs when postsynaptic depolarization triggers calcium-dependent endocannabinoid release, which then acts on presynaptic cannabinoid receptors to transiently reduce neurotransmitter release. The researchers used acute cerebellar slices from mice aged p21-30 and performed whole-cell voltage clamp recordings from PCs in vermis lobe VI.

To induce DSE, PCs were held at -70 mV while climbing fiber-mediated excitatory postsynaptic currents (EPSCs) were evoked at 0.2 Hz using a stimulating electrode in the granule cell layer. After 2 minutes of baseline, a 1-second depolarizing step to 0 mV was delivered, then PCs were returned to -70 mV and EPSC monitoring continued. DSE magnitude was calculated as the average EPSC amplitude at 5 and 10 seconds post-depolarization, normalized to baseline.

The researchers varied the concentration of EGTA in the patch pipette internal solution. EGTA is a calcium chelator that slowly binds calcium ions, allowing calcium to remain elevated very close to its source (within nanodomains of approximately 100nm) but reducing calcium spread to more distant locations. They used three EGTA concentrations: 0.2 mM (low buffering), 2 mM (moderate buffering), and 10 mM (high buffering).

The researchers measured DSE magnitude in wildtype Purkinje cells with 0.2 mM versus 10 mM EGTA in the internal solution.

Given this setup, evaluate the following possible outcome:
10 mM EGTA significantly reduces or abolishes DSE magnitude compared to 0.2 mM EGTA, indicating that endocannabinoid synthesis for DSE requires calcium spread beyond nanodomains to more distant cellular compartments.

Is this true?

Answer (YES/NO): NO